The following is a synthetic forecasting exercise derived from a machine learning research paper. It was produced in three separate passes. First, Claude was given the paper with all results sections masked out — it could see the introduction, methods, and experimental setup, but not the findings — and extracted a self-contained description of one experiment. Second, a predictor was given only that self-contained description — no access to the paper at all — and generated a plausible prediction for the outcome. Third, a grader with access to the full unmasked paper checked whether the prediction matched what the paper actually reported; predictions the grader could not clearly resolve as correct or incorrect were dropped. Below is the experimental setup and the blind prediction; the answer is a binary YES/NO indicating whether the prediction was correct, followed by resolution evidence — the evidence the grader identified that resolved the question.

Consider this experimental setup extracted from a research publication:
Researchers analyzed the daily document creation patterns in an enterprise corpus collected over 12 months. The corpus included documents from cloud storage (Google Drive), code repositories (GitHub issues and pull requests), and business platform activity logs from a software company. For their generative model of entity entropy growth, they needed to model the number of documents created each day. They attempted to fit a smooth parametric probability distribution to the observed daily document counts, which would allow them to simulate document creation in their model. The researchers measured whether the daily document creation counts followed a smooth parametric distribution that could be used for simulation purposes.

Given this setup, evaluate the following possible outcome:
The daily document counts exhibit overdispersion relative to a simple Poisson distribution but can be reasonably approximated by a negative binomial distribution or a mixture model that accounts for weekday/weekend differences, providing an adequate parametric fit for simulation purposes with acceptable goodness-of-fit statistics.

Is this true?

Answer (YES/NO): NO